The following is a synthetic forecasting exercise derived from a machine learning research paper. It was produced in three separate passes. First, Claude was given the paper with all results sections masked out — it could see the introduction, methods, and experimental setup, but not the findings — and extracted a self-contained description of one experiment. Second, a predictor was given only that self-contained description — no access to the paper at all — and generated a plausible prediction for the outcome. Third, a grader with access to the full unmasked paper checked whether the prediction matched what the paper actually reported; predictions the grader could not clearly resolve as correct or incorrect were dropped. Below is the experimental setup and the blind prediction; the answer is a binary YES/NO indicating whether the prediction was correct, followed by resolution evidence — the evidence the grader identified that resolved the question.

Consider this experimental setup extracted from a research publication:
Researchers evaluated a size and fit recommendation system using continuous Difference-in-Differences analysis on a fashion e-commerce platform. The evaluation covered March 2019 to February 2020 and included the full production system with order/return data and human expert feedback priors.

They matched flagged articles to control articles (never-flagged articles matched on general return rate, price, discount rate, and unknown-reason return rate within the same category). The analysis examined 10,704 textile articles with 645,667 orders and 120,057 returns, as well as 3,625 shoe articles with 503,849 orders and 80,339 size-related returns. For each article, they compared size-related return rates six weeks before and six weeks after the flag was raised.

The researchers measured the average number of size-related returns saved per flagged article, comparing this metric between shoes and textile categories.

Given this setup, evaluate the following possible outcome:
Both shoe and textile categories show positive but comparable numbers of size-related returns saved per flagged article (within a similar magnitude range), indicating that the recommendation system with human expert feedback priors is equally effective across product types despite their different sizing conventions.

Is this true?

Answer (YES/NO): NO